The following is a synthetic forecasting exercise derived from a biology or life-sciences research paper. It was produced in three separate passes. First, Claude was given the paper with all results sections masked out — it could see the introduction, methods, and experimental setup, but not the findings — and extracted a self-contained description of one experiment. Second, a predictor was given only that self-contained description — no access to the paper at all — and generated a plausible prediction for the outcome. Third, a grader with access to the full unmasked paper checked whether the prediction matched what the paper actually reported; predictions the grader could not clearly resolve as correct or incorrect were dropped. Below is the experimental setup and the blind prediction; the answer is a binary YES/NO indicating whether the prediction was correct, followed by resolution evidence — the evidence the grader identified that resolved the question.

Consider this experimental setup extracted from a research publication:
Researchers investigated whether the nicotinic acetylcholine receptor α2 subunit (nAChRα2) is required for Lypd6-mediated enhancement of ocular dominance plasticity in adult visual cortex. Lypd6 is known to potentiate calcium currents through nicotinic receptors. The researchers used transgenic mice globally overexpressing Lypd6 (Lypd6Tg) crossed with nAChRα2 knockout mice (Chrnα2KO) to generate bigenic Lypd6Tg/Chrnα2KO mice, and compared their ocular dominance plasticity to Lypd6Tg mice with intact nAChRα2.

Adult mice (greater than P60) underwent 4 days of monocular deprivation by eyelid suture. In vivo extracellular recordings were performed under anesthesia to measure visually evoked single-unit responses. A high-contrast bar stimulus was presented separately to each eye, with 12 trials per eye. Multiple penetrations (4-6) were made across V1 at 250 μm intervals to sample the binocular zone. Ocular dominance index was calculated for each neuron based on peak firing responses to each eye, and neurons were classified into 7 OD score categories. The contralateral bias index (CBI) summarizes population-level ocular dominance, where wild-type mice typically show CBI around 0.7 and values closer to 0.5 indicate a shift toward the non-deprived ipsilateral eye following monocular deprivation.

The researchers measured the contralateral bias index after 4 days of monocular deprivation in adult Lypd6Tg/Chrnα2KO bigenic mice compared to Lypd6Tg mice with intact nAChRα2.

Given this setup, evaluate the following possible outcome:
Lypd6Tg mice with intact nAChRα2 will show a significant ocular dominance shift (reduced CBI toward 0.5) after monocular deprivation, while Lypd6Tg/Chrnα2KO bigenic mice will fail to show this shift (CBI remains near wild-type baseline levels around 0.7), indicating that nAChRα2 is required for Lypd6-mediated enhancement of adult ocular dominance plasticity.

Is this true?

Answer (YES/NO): YES